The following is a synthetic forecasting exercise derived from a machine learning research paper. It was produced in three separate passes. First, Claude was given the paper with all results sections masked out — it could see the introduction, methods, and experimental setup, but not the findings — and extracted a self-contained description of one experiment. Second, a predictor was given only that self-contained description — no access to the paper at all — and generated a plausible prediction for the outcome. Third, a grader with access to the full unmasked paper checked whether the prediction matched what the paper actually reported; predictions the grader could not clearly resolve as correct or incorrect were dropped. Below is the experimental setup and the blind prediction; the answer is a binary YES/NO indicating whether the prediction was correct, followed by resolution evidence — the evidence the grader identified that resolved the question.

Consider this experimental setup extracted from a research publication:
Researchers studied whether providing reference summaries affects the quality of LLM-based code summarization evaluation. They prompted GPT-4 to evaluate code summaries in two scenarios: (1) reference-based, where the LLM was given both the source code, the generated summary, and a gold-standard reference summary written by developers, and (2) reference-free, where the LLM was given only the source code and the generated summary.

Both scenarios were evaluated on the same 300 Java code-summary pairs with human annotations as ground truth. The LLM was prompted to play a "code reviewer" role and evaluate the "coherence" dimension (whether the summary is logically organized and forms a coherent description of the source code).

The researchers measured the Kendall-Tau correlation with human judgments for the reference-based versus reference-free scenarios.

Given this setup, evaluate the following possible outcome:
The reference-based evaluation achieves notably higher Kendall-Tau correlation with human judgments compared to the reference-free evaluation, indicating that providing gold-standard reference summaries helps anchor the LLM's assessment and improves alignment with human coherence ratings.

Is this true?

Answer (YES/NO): NO